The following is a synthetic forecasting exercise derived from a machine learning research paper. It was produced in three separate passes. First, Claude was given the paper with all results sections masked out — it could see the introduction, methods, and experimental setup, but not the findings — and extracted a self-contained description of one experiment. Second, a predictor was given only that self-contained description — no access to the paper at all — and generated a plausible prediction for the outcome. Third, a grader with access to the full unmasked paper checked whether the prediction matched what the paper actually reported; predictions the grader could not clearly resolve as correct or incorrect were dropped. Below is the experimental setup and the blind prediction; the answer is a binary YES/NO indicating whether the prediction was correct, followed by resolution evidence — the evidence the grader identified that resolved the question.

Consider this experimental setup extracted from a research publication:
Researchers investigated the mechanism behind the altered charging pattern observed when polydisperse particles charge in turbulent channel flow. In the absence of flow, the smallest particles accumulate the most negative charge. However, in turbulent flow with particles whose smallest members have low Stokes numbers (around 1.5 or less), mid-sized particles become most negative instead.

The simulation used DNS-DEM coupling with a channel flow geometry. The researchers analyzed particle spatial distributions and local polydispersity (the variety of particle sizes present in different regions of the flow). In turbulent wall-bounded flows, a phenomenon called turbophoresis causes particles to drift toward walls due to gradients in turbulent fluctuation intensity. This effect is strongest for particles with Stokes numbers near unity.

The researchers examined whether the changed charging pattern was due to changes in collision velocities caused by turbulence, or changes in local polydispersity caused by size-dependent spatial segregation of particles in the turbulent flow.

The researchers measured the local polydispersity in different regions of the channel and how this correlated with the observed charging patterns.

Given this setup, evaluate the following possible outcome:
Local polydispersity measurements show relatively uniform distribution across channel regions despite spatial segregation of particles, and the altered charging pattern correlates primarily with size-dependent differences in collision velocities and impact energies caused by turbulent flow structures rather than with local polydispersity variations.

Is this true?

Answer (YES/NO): NO